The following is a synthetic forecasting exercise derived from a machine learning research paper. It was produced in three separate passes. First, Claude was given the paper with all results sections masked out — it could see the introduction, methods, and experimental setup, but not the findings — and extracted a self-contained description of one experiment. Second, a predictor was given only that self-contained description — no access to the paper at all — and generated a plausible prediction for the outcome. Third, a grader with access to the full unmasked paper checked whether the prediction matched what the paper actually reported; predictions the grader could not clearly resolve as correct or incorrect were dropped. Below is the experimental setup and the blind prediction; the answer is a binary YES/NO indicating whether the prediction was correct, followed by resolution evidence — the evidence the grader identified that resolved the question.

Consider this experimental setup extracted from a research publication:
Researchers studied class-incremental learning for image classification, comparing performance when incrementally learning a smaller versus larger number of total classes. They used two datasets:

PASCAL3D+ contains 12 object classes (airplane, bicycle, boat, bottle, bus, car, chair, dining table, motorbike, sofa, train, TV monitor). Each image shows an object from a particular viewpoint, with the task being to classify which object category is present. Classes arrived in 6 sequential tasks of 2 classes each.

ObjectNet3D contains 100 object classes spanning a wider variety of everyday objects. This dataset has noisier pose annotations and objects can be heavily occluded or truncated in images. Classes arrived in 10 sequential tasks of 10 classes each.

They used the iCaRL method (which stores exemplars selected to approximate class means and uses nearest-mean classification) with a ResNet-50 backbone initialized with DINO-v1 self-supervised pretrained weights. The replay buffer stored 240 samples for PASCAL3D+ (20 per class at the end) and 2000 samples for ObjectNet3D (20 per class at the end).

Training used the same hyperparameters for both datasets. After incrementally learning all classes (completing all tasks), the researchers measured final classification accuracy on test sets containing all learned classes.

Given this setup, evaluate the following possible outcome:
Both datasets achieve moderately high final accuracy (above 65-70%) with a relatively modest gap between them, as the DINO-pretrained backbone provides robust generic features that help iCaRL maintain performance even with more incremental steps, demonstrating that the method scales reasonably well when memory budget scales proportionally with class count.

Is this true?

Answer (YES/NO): NO